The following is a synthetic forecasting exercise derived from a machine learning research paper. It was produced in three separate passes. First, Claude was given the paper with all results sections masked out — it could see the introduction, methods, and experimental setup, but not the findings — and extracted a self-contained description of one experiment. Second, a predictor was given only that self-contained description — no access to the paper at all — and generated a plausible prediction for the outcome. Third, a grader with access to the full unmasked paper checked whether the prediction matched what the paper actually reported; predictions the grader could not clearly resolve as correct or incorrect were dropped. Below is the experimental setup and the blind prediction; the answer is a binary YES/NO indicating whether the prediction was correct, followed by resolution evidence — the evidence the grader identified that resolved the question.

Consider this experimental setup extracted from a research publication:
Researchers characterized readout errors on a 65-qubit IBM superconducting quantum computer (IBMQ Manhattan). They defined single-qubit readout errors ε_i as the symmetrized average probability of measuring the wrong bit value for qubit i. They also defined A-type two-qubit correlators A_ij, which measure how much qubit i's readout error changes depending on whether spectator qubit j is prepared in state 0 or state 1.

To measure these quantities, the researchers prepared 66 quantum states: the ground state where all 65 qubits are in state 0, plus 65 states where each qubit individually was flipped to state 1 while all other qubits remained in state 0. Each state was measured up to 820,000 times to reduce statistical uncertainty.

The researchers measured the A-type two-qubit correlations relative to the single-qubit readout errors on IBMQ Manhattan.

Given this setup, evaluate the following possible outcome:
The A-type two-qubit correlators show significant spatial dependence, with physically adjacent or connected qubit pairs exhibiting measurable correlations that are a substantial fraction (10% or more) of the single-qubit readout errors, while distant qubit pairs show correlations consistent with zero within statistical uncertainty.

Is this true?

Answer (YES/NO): YES